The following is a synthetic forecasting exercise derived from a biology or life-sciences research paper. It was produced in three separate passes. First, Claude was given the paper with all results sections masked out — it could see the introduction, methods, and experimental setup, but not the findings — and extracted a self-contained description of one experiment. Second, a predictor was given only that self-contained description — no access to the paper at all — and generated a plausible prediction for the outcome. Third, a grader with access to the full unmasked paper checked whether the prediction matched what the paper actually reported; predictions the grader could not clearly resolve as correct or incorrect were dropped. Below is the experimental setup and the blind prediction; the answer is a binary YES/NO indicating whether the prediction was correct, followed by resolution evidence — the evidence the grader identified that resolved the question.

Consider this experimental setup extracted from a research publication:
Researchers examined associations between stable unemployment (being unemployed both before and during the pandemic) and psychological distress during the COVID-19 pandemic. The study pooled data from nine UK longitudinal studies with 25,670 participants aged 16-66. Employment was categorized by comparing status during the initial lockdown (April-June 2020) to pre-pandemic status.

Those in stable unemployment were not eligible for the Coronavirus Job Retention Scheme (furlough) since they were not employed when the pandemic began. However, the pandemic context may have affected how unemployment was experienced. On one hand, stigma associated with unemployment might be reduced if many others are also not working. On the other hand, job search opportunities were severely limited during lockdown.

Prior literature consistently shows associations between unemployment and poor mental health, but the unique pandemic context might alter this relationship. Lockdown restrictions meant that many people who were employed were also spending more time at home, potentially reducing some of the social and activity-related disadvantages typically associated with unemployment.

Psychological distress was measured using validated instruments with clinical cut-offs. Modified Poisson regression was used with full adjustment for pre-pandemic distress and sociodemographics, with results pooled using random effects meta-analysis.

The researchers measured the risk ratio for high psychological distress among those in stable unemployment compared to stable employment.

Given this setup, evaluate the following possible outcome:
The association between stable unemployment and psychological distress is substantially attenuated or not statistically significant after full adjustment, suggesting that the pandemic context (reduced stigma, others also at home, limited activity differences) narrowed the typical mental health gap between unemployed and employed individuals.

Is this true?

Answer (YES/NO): NO